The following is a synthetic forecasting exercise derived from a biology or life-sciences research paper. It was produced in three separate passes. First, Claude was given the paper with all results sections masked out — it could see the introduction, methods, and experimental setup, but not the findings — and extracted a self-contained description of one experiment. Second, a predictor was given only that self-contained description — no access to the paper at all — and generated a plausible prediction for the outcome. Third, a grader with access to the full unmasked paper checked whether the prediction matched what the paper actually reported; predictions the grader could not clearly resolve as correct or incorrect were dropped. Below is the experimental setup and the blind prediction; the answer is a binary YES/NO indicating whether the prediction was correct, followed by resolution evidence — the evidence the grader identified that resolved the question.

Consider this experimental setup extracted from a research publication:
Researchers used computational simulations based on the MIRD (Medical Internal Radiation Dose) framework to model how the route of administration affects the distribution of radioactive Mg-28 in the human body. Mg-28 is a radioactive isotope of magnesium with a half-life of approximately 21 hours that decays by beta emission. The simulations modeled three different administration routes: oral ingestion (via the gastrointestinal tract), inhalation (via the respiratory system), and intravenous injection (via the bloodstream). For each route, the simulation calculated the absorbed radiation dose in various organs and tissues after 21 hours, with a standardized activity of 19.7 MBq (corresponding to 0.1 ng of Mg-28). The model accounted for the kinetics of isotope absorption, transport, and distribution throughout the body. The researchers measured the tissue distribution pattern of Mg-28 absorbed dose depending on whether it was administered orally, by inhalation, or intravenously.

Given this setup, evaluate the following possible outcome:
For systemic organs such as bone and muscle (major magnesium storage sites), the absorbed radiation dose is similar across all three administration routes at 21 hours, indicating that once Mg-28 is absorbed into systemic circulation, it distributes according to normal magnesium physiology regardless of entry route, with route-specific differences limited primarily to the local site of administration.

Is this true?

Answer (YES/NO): NO